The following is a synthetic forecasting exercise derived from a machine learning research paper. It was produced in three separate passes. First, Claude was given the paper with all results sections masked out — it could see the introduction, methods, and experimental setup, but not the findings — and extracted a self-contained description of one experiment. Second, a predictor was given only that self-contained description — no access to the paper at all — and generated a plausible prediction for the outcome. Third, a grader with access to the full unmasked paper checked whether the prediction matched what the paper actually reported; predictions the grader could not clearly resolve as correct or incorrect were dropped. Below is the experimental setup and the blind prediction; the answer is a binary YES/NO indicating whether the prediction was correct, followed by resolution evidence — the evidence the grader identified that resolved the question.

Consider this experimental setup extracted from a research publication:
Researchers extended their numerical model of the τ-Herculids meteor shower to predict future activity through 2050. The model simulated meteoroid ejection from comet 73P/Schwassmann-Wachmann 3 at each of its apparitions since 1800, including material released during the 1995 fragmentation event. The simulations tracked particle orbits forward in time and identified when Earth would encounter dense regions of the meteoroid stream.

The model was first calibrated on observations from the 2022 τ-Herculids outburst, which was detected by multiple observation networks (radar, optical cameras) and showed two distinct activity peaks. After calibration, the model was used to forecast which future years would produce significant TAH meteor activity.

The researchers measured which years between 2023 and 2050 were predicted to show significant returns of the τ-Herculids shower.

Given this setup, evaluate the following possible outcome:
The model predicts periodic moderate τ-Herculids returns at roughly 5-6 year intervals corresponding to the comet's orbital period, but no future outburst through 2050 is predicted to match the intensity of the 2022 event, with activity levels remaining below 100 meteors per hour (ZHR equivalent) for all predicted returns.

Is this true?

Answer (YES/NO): NO